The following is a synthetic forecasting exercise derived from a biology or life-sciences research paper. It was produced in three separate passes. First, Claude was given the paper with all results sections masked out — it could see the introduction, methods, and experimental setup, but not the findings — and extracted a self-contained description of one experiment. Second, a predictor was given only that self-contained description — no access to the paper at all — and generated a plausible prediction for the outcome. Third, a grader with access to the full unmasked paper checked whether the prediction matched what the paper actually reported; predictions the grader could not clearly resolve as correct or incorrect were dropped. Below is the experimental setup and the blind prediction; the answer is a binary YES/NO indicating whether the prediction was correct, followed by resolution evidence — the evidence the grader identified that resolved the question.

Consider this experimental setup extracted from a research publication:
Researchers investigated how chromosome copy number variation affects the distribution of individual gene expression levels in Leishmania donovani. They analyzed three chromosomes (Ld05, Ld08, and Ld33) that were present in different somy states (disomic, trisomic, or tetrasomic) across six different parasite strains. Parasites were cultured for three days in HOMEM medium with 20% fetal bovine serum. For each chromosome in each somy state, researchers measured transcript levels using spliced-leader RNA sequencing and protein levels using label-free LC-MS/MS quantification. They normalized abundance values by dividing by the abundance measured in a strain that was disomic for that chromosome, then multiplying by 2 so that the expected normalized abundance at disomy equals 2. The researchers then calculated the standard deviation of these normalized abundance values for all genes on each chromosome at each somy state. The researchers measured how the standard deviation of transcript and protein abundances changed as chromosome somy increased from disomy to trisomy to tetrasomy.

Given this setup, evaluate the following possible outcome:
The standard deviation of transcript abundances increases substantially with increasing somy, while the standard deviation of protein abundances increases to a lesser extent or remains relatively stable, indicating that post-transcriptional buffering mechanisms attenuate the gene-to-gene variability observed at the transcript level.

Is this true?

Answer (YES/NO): NO